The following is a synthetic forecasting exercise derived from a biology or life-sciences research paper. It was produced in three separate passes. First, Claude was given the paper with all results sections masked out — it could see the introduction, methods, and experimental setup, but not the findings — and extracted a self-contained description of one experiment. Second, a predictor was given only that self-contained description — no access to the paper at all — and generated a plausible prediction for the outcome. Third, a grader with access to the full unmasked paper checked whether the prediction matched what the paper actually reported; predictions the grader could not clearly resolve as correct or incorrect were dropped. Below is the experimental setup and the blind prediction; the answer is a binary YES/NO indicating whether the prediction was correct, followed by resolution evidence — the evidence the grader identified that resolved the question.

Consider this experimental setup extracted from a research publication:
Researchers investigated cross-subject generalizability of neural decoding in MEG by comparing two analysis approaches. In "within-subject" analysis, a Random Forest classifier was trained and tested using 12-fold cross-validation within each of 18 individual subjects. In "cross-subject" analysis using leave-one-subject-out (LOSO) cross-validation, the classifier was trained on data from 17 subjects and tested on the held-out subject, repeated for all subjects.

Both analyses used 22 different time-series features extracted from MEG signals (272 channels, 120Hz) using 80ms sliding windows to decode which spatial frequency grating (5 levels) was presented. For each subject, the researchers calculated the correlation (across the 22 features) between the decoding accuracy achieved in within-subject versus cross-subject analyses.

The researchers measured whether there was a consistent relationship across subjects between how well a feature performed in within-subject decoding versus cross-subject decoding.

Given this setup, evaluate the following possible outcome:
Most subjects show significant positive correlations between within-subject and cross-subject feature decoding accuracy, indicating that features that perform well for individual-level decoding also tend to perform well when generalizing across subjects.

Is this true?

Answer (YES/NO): YES